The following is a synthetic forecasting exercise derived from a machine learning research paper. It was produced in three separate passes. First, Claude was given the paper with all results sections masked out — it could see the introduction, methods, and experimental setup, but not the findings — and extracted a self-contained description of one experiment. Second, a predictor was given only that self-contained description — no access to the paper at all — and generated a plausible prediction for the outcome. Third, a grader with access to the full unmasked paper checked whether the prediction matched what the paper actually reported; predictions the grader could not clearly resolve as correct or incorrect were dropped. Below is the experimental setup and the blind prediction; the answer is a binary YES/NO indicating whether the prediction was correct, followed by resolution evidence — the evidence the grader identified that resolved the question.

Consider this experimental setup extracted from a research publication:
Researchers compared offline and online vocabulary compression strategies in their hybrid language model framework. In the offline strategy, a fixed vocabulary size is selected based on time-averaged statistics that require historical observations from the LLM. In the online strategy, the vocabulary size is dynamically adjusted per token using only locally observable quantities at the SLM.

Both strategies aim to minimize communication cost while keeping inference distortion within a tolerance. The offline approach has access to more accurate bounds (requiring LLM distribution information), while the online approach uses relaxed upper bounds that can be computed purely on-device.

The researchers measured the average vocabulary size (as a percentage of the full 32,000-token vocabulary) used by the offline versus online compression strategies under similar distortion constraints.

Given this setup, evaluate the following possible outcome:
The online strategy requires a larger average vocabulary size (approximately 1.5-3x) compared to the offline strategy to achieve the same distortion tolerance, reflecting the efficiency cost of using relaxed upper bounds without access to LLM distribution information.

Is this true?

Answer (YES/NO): NO